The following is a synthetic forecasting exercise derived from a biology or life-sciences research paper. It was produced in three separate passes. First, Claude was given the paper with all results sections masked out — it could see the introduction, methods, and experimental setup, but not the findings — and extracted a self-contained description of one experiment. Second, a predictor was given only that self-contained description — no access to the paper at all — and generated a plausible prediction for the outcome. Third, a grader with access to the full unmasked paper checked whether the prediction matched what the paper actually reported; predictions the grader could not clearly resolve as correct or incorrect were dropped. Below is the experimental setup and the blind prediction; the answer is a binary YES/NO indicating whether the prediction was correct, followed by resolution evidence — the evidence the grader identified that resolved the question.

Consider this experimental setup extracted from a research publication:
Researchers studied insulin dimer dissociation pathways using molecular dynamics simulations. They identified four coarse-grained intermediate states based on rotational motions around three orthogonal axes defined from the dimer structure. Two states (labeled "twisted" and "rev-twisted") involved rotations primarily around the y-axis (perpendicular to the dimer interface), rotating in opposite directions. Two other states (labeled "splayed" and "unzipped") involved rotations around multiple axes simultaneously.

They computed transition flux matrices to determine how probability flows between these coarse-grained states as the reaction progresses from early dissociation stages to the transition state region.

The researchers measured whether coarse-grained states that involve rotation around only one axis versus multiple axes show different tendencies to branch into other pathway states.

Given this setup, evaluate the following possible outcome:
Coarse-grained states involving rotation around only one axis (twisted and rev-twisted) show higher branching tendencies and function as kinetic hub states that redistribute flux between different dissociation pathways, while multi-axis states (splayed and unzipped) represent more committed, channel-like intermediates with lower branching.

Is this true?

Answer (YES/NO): NO